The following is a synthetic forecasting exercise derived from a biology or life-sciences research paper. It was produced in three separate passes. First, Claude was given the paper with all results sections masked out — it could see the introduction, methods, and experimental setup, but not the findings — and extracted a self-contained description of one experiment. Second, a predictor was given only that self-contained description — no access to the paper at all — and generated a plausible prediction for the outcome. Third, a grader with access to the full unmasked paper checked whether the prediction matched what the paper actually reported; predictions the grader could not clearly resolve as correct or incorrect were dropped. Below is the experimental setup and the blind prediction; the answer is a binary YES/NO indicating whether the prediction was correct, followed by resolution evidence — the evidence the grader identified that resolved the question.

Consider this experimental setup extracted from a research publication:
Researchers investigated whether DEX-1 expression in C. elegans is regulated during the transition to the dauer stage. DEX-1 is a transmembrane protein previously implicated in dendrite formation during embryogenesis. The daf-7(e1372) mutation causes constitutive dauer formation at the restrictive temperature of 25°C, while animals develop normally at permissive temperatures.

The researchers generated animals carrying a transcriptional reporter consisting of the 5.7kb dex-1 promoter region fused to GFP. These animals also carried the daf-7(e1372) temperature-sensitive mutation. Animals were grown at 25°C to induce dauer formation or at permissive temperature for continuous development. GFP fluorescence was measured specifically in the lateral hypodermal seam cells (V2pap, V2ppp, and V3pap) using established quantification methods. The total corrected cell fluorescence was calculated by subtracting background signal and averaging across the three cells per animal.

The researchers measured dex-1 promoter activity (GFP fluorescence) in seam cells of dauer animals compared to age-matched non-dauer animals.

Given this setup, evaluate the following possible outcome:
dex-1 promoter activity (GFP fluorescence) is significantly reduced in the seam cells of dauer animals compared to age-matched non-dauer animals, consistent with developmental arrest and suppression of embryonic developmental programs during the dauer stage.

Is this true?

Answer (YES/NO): NO